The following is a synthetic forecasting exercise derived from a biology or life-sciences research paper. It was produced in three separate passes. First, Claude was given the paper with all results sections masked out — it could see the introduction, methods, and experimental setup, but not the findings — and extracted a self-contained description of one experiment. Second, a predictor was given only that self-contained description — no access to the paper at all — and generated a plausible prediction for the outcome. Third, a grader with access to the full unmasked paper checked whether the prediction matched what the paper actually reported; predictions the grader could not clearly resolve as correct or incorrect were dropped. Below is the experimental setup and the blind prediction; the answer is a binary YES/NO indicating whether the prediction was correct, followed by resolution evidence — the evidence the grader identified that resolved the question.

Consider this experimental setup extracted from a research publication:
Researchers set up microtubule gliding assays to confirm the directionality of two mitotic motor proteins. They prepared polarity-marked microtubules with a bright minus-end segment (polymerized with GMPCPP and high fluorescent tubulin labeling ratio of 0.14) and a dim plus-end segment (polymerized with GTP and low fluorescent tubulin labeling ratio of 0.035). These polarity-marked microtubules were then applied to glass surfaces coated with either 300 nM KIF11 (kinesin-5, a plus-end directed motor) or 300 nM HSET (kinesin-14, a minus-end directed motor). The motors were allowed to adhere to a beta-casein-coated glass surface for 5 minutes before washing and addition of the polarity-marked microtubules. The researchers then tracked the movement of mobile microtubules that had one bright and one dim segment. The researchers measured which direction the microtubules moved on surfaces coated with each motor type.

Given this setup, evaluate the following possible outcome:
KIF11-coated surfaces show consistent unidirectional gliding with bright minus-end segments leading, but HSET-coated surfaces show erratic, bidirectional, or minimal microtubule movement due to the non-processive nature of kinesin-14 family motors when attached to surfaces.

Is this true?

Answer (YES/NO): NO